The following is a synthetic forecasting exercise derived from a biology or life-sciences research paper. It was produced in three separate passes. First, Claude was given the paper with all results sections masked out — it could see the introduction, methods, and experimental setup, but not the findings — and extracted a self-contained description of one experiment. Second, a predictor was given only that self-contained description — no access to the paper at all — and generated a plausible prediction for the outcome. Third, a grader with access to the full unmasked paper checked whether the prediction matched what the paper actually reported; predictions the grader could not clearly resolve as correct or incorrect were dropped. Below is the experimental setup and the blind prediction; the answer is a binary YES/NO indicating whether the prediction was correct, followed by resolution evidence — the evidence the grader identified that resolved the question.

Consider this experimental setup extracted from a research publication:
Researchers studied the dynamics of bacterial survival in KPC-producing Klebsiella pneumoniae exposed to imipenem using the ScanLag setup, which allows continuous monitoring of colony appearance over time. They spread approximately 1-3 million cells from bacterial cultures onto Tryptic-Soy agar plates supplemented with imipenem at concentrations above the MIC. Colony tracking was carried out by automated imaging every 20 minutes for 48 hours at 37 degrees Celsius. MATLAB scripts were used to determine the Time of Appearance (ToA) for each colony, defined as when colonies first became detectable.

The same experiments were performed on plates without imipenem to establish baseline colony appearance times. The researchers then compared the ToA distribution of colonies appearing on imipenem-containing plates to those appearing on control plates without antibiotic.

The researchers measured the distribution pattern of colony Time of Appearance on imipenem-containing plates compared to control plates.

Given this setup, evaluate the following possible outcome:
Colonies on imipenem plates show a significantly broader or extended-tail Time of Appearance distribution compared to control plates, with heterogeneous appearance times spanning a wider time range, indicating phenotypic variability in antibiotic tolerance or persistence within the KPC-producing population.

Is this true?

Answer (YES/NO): YES